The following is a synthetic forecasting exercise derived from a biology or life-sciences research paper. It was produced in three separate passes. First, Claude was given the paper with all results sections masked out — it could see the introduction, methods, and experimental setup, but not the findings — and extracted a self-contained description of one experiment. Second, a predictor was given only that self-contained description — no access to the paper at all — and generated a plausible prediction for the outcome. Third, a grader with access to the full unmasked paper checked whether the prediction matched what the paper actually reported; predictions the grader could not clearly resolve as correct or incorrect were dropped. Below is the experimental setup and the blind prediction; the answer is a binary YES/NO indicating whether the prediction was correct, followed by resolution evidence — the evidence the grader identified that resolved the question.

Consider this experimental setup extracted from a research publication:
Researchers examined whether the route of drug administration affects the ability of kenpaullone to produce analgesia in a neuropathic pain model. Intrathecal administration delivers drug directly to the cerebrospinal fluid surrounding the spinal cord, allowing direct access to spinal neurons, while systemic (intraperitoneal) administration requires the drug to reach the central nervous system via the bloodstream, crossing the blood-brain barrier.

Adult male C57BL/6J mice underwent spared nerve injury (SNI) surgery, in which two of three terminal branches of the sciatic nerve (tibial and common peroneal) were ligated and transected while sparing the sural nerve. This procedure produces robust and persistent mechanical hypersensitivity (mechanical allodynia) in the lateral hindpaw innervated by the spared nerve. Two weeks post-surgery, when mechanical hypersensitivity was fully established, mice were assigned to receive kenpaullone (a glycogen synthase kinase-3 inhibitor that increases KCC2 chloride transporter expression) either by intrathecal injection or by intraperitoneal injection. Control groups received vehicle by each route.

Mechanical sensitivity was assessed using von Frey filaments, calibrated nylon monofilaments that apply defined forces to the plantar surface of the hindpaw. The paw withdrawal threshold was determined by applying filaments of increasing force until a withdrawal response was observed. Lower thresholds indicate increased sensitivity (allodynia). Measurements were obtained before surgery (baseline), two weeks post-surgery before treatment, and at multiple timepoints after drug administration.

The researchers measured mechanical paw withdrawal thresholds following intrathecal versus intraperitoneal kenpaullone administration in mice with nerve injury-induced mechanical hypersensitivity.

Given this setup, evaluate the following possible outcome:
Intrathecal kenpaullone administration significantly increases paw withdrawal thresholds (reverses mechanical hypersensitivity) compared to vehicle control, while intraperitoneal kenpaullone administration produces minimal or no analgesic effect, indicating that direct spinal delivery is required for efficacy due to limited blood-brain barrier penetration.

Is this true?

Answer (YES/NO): NO